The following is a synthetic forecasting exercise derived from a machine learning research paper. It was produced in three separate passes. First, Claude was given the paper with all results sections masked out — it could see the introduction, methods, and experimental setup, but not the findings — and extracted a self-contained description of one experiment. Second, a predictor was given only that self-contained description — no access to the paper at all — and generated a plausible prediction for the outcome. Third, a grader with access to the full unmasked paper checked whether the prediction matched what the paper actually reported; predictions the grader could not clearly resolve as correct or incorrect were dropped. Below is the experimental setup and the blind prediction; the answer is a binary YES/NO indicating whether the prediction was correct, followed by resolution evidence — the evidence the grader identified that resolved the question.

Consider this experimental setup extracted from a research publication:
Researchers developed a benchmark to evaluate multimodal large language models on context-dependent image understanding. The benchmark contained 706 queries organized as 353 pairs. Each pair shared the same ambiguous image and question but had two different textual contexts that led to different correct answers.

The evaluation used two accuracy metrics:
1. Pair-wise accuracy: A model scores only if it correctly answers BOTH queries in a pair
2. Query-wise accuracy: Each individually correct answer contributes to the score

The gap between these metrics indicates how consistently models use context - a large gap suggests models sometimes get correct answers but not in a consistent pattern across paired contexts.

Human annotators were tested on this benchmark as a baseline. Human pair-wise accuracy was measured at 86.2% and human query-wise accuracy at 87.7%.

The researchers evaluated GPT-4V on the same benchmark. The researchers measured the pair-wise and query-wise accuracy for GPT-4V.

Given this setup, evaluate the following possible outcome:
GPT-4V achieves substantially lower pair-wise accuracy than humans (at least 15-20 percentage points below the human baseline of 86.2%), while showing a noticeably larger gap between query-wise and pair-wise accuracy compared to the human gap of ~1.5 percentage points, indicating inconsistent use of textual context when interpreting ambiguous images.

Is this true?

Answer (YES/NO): YES